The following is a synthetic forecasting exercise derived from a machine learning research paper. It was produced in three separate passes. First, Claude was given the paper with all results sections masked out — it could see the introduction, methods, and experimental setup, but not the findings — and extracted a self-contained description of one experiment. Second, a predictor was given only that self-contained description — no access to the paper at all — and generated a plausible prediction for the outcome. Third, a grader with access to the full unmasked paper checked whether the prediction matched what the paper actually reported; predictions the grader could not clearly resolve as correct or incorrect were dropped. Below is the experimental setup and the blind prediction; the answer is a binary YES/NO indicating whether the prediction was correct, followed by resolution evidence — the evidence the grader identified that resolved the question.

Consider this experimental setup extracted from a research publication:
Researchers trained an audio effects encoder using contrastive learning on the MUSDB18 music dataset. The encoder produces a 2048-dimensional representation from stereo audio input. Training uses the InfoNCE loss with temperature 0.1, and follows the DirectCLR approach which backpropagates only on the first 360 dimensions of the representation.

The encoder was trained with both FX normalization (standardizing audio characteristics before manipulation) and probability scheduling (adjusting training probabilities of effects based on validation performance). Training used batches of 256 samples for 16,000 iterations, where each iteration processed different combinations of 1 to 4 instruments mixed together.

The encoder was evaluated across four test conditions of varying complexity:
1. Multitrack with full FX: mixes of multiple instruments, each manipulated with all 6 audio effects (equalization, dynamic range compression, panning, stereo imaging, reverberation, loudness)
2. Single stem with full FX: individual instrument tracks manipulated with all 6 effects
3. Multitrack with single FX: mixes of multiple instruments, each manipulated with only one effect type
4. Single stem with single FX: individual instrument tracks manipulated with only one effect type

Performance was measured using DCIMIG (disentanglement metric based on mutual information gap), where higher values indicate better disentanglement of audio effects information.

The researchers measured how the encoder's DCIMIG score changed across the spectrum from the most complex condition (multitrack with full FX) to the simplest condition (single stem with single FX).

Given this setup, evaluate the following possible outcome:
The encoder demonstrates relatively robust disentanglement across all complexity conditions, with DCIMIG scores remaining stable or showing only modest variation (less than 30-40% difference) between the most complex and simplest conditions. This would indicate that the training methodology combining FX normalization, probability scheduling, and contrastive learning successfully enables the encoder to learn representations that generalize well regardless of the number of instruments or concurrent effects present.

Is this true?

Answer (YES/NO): NO